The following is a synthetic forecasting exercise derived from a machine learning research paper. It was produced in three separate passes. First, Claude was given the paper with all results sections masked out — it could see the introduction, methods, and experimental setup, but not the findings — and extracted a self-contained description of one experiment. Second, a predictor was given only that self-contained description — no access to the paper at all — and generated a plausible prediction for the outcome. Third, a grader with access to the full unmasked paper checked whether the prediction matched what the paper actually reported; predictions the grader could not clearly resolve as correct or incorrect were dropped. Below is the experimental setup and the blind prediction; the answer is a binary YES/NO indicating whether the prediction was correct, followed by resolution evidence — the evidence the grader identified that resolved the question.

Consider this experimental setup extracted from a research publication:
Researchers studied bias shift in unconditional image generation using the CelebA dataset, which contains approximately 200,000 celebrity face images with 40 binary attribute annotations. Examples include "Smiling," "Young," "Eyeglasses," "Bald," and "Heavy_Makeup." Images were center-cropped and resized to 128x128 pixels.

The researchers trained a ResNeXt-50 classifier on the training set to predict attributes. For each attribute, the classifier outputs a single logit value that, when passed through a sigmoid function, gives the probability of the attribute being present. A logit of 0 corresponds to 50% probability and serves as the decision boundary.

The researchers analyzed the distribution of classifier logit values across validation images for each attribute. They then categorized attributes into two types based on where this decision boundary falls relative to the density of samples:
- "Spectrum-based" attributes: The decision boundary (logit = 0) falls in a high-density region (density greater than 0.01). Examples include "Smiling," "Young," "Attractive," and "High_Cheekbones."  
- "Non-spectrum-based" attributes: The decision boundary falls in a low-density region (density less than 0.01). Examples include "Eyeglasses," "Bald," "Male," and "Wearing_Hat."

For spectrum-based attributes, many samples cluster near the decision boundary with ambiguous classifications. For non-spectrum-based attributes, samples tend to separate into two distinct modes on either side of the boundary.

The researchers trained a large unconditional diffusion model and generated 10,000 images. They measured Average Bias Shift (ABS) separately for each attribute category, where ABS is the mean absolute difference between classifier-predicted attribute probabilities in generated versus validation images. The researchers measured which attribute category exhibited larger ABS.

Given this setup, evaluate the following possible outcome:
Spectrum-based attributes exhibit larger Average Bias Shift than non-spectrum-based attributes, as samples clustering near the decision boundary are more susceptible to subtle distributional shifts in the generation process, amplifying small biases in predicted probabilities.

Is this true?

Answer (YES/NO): YES